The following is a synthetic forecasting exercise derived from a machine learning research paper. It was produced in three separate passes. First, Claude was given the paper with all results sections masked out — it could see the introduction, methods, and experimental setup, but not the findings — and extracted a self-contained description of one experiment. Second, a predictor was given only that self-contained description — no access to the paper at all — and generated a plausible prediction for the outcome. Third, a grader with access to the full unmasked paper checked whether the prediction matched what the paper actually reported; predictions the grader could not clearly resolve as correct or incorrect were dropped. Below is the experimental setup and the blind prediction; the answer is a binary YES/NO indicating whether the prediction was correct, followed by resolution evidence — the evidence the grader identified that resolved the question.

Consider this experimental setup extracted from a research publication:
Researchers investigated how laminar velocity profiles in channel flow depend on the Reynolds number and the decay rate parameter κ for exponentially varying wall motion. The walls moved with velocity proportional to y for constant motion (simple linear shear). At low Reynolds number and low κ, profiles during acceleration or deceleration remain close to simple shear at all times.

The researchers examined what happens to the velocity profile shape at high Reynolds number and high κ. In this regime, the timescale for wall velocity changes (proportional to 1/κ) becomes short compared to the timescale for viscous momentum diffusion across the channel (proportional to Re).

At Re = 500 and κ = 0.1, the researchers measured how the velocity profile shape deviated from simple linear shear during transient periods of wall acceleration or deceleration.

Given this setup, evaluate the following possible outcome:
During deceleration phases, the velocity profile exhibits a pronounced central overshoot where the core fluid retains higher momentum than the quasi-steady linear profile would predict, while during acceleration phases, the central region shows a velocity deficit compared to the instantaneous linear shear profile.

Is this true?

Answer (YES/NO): YES